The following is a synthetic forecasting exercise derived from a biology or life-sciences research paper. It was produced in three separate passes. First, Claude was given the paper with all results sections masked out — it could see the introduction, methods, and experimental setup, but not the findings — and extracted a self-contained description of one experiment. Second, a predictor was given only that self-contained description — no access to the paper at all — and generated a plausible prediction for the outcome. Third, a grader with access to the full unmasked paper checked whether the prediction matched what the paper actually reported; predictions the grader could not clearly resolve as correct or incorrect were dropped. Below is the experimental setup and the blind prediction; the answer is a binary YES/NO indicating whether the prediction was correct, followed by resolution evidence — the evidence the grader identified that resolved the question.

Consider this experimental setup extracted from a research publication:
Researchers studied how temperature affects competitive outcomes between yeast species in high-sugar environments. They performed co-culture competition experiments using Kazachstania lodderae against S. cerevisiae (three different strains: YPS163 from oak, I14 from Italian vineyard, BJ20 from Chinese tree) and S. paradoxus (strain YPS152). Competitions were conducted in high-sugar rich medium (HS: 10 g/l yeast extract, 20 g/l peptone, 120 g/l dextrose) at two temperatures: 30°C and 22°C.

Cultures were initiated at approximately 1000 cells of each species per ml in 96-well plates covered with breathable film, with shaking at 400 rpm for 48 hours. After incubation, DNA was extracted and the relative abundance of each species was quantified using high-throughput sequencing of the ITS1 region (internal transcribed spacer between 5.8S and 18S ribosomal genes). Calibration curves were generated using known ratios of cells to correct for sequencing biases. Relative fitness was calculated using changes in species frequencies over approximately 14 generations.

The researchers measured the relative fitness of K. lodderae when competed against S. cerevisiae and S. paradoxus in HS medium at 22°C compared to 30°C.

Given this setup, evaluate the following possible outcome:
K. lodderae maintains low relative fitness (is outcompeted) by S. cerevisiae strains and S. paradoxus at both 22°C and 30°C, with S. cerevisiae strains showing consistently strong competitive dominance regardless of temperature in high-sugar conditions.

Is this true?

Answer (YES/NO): NO